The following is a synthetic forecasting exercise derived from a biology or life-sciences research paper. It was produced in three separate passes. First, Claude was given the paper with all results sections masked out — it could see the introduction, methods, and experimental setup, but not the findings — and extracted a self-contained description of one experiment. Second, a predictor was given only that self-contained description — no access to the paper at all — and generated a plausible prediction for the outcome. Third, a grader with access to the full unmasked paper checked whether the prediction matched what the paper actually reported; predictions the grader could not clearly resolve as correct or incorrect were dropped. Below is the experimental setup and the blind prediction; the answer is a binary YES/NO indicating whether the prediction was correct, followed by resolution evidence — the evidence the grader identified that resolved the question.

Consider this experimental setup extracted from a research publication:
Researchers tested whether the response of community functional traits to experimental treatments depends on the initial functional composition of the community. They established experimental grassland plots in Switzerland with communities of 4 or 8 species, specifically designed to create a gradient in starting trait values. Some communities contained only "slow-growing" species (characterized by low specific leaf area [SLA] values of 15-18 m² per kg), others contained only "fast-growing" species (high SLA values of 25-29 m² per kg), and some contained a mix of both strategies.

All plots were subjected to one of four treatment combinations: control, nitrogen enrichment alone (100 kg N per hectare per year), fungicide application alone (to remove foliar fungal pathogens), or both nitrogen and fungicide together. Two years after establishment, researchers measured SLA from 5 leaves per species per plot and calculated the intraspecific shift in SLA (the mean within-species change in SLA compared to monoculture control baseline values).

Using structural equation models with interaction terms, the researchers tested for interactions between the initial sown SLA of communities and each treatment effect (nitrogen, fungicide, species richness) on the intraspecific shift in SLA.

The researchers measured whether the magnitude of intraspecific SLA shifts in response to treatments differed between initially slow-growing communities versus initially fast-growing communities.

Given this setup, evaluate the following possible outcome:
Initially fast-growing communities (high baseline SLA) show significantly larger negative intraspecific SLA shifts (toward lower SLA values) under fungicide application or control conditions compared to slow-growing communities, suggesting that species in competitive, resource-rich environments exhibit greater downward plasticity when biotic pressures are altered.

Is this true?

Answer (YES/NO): YES